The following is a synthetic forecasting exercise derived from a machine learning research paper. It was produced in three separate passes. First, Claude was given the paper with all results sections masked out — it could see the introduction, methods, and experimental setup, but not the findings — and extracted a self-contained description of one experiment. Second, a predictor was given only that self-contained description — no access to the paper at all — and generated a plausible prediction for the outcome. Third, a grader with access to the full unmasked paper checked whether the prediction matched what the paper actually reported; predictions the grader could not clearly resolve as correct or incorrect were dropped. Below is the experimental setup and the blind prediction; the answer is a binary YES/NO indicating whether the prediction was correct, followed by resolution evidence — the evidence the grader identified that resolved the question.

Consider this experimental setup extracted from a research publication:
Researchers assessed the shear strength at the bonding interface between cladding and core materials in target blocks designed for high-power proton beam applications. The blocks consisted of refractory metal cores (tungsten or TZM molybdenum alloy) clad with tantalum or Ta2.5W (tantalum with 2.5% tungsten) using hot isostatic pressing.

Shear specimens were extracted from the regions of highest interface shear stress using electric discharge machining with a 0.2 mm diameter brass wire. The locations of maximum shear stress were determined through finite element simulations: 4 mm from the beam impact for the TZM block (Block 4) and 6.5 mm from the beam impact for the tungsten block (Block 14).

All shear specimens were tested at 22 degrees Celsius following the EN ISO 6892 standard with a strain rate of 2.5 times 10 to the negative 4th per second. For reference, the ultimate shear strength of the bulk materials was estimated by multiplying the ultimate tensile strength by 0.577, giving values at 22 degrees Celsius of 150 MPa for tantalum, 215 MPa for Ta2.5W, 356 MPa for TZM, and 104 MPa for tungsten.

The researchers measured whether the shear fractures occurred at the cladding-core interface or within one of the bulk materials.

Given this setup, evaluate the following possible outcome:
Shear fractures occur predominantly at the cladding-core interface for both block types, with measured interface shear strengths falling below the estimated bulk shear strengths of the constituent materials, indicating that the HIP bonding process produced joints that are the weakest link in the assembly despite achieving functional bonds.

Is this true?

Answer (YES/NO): NO